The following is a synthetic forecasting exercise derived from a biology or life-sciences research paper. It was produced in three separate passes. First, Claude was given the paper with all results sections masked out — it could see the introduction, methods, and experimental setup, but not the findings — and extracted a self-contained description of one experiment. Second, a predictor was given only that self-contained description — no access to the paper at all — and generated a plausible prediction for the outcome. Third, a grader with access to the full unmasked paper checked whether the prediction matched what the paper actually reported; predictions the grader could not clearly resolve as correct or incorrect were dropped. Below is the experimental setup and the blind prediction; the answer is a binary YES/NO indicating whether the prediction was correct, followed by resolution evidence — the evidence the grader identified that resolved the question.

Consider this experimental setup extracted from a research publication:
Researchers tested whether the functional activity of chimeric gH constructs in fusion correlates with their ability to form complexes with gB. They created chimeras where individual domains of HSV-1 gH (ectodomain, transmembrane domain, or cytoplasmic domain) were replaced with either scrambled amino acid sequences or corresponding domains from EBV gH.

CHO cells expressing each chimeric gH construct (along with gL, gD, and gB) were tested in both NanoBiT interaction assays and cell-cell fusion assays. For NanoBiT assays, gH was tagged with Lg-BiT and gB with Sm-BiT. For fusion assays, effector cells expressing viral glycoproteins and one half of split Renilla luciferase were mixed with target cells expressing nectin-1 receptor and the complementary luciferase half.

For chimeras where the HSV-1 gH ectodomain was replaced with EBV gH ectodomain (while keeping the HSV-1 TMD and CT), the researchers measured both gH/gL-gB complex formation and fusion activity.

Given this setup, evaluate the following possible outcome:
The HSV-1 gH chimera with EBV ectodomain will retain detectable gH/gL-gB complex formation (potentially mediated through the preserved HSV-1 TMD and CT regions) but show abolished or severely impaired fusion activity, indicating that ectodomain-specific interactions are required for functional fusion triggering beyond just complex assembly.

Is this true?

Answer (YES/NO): YES